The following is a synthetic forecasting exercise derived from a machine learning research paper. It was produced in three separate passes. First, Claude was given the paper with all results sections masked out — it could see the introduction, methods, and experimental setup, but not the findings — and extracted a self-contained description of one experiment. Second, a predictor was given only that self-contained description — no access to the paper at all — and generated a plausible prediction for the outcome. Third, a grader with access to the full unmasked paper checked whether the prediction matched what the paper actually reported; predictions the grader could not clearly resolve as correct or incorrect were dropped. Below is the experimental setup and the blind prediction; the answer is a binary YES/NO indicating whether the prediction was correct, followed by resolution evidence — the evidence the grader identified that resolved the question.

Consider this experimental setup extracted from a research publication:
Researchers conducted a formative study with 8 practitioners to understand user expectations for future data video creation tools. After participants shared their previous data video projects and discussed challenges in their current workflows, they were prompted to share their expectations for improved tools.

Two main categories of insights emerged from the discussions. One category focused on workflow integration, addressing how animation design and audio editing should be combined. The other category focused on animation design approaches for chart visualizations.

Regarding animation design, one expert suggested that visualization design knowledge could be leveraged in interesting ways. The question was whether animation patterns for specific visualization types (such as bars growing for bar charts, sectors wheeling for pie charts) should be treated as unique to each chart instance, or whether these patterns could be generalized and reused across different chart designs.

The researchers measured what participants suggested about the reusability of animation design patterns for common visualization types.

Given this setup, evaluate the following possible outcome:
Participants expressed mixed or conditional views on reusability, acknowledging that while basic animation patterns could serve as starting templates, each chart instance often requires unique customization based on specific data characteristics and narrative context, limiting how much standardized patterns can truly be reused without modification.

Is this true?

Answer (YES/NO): NO